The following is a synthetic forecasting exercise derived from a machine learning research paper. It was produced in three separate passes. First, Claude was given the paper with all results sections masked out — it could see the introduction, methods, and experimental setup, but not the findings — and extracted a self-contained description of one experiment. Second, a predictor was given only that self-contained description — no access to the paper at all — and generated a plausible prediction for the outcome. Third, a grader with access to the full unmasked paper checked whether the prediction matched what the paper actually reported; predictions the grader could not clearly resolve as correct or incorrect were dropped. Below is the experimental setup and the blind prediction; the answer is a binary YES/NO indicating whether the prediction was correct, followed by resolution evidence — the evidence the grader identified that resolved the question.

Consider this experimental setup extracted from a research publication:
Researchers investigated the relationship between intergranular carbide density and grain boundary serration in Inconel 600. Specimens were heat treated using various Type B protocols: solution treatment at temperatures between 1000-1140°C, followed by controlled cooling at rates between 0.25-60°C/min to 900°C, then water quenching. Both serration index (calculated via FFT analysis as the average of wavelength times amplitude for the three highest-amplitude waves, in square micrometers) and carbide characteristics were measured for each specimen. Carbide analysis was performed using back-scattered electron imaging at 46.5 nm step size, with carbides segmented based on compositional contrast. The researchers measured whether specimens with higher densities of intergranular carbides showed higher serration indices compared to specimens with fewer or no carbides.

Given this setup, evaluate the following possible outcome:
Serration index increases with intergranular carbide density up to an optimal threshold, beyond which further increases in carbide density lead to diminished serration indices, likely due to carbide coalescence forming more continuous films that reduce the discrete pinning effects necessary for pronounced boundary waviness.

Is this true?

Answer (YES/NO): NO